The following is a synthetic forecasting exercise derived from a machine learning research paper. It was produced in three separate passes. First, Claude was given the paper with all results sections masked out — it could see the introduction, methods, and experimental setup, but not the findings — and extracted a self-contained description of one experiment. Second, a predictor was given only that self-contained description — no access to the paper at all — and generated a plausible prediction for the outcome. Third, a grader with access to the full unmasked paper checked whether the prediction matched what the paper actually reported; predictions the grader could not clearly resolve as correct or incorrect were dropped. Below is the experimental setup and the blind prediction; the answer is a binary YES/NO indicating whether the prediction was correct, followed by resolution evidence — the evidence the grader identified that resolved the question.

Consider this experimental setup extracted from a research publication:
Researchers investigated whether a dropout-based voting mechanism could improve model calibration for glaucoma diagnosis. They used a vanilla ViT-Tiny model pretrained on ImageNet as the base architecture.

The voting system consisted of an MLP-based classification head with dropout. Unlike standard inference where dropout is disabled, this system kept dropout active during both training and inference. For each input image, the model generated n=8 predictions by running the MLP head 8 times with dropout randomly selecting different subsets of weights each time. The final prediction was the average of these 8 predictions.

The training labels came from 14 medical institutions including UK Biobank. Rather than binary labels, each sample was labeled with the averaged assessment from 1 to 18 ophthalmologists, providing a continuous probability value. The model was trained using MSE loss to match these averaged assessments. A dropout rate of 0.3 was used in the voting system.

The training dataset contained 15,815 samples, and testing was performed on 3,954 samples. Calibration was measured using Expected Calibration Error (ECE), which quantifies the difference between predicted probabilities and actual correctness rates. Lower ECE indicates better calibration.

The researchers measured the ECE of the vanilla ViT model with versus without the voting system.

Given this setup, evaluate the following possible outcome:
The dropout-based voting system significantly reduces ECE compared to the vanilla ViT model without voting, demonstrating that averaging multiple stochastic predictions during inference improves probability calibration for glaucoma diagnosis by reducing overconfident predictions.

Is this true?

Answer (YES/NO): YES